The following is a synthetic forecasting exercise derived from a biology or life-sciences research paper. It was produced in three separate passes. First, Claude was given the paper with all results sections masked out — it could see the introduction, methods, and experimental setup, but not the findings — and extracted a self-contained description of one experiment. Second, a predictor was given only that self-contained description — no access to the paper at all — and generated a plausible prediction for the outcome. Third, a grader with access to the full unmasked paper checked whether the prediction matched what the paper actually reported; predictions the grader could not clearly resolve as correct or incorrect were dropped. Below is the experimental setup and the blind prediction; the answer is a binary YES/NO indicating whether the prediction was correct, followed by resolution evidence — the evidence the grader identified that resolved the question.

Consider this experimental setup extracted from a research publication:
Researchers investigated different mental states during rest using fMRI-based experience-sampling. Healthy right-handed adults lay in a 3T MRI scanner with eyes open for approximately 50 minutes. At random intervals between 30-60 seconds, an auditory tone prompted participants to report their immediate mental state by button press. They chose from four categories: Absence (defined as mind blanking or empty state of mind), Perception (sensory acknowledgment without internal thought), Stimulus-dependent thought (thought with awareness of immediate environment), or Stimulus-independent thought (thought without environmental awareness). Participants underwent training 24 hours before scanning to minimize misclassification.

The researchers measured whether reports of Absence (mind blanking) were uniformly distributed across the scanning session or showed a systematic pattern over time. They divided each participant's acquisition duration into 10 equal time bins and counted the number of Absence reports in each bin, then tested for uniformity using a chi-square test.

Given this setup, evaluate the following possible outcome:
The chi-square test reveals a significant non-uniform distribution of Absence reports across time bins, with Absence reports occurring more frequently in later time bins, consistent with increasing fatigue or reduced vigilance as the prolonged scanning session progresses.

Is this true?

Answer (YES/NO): NO